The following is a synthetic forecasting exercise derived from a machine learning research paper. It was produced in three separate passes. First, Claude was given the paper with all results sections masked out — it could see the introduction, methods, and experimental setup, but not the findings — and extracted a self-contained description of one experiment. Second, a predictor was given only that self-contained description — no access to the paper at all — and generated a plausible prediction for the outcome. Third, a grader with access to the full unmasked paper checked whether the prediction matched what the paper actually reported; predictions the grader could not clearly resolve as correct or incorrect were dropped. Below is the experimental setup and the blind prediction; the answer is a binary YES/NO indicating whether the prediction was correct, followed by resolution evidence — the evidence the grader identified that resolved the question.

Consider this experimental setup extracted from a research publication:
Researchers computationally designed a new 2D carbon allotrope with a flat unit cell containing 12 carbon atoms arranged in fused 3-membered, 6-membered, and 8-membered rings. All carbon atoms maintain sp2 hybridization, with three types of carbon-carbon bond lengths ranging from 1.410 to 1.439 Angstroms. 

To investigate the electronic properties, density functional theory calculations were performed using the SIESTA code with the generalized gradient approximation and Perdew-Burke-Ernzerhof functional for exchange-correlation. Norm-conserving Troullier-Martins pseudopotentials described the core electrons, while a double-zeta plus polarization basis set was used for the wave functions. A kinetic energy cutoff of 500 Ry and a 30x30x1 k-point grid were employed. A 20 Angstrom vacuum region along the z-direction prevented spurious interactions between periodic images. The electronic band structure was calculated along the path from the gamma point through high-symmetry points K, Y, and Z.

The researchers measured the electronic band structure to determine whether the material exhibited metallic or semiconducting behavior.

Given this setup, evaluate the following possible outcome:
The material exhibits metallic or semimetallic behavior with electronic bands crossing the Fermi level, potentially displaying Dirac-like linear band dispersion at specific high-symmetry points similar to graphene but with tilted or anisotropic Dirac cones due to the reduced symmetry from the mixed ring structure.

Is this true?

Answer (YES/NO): YES